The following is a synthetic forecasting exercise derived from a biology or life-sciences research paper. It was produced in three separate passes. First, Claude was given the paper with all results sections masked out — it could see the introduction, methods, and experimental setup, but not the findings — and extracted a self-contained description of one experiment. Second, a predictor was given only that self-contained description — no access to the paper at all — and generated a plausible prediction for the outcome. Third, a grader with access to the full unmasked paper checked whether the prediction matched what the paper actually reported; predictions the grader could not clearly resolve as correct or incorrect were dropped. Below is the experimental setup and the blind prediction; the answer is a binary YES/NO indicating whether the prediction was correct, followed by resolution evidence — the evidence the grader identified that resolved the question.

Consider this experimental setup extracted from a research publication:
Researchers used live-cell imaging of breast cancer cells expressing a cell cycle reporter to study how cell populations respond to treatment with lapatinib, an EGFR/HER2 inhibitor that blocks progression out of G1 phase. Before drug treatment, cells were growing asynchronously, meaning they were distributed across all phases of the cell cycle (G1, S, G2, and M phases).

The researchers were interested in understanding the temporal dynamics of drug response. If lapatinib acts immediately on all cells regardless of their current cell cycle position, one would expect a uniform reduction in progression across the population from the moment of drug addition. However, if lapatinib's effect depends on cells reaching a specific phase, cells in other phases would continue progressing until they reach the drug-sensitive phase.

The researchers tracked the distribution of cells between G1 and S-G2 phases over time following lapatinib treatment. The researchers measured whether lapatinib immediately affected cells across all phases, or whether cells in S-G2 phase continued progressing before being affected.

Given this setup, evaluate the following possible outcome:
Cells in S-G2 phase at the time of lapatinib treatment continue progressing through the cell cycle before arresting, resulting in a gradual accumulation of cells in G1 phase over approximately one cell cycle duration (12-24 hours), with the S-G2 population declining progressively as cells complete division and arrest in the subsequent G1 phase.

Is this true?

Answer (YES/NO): YES